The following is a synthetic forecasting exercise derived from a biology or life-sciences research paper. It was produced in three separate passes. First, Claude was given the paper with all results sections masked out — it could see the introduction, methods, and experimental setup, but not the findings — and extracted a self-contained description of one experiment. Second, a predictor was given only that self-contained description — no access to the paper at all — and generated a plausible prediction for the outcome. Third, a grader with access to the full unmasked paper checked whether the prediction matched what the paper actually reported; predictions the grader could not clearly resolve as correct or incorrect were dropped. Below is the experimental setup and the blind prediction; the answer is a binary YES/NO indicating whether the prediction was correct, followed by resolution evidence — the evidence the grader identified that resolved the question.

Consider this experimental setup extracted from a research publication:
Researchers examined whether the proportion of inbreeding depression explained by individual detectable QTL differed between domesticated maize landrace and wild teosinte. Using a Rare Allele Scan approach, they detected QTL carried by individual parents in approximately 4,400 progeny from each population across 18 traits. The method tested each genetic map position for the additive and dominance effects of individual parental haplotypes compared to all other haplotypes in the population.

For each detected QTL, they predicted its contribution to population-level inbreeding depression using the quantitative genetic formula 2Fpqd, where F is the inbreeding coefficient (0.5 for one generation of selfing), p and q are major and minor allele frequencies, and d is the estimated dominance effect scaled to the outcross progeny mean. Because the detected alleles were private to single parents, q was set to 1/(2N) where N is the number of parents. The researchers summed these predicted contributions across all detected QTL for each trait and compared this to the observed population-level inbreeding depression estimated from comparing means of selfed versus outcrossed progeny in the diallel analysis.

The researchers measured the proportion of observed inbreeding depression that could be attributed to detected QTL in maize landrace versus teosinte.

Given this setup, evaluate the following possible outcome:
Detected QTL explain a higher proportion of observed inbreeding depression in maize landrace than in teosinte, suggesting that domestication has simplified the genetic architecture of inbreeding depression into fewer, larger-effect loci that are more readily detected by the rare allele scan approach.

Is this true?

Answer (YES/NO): NO